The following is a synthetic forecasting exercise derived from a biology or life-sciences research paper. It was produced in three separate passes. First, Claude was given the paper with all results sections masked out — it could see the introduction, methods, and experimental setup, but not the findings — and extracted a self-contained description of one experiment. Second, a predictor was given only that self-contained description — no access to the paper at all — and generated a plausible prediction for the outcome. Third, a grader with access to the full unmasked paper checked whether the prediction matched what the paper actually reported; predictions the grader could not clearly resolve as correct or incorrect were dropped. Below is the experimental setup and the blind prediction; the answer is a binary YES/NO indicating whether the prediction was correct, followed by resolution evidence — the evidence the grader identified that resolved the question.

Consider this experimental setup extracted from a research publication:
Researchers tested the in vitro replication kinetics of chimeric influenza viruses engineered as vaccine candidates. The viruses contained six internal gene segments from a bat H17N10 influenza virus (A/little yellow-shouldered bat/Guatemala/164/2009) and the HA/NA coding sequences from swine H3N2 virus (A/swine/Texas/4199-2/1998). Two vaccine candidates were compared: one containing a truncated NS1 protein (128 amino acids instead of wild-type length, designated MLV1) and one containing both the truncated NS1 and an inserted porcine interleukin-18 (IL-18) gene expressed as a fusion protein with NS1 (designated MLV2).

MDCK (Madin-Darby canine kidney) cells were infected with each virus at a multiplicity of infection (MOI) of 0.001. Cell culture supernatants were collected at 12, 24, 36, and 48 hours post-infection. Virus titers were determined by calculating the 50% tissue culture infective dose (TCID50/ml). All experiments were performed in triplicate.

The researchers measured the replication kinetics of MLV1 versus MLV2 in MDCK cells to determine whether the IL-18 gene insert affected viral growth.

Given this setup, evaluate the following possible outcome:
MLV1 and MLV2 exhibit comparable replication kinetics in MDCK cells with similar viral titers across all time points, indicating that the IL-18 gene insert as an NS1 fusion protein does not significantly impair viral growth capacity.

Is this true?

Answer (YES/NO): NO